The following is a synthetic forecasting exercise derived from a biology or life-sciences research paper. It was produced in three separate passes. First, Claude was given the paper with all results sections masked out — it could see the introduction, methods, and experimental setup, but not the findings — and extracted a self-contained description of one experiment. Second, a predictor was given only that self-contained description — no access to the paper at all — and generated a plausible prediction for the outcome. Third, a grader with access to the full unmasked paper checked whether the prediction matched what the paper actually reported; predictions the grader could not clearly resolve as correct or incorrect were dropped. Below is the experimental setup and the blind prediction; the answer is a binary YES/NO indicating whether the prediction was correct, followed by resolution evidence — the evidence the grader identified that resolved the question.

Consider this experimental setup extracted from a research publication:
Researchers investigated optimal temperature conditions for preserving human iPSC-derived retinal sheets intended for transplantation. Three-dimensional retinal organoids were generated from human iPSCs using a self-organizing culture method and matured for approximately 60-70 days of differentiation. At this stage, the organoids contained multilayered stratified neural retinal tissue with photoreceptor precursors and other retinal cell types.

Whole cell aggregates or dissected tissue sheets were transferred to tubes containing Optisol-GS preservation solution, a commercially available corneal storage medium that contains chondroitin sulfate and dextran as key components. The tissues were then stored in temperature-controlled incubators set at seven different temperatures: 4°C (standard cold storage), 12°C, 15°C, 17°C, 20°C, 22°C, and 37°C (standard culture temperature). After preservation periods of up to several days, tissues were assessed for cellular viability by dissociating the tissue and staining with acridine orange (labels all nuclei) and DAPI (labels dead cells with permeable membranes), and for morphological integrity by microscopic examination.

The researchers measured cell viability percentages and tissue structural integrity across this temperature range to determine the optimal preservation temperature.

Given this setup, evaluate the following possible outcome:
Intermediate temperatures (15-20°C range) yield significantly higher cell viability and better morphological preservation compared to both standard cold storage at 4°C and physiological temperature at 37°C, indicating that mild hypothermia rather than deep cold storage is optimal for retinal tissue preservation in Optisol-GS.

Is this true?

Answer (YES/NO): YES